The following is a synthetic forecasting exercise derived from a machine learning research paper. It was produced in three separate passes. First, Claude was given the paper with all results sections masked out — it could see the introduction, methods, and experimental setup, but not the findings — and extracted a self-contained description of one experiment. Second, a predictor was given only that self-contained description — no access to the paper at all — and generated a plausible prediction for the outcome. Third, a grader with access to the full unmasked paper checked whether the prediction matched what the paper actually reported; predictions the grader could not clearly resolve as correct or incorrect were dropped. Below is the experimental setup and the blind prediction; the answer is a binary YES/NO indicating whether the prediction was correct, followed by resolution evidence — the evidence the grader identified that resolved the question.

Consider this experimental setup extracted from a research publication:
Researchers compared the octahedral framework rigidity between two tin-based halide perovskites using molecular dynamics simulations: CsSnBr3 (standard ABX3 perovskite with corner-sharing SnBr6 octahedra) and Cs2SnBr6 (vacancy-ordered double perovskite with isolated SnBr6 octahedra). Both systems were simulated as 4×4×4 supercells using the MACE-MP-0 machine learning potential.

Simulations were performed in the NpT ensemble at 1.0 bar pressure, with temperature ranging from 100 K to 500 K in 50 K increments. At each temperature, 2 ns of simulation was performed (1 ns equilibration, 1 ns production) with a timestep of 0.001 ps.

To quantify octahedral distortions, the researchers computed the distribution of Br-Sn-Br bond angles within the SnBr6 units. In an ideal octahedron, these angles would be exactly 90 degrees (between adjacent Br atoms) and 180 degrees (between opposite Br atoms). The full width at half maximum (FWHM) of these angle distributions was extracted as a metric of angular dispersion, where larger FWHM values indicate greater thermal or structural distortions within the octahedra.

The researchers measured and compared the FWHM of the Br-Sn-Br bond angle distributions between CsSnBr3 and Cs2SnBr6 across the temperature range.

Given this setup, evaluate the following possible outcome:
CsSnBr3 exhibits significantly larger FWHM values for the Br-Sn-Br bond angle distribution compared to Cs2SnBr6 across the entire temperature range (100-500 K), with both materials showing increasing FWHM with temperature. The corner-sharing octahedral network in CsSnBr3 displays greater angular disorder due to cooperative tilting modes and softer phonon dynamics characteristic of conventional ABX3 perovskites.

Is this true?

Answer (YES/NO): YES